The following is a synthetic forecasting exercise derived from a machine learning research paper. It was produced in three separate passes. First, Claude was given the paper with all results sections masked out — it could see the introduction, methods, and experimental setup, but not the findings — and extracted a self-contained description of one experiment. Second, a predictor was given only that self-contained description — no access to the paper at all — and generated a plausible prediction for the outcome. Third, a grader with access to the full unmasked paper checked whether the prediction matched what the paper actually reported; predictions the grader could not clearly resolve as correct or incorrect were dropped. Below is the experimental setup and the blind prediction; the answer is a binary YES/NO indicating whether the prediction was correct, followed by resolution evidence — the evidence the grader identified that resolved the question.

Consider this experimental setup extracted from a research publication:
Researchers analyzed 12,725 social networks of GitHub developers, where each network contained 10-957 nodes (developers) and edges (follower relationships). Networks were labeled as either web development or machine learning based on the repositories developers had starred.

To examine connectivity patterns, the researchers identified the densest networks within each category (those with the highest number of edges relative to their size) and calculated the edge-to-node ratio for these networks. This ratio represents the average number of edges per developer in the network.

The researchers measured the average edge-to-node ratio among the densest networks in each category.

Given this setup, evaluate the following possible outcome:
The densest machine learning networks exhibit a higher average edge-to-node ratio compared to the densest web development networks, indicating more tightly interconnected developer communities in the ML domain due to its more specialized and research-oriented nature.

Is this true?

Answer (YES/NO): YES